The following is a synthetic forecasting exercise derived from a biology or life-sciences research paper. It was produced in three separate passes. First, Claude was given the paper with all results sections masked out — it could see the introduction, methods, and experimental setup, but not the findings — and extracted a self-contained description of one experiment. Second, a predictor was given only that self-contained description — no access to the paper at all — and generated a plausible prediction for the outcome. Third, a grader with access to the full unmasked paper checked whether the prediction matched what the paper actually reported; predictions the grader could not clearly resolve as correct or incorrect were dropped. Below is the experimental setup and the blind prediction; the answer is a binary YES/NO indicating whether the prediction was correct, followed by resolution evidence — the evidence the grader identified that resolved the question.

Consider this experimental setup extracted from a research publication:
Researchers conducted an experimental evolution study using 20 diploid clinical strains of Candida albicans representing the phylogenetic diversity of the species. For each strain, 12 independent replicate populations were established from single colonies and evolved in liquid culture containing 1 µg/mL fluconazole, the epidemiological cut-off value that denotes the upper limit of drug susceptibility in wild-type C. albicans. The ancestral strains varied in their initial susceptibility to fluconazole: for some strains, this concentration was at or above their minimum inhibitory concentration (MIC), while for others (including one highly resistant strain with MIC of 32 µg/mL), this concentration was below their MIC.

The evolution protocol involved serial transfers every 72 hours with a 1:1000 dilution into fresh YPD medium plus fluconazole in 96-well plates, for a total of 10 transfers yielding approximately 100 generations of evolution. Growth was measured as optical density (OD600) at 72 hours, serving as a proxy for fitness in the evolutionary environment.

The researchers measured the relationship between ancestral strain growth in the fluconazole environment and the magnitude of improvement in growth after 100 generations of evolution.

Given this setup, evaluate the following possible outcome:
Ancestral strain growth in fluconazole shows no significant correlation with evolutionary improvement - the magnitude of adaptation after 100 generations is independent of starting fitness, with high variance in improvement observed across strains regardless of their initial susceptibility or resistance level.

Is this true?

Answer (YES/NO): NO